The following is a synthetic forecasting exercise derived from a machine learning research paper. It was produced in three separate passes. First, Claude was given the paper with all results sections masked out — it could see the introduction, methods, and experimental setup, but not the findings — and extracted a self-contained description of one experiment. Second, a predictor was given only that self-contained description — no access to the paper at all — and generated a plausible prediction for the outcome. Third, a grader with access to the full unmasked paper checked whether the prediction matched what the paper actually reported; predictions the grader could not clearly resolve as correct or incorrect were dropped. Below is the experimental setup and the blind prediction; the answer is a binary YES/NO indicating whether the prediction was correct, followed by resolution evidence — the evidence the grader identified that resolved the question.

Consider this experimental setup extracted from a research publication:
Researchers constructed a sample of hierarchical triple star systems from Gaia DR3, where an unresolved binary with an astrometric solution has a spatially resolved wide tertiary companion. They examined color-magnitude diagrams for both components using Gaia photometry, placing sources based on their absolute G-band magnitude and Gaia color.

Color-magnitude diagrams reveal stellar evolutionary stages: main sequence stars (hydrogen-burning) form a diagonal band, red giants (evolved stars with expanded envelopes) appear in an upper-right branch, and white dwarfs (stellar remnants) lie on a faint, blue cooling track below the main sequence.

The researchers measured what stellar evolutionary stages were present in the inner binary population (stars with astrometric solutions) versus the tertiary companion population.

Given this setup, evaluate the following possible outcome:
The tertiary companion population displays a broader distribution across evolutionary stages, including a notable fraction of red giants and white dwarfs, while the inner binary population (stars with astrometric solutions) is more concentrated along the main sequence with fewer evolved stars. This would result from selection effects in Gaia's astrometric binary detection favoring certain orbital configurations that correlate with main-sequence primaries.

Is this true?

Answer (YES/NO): NO